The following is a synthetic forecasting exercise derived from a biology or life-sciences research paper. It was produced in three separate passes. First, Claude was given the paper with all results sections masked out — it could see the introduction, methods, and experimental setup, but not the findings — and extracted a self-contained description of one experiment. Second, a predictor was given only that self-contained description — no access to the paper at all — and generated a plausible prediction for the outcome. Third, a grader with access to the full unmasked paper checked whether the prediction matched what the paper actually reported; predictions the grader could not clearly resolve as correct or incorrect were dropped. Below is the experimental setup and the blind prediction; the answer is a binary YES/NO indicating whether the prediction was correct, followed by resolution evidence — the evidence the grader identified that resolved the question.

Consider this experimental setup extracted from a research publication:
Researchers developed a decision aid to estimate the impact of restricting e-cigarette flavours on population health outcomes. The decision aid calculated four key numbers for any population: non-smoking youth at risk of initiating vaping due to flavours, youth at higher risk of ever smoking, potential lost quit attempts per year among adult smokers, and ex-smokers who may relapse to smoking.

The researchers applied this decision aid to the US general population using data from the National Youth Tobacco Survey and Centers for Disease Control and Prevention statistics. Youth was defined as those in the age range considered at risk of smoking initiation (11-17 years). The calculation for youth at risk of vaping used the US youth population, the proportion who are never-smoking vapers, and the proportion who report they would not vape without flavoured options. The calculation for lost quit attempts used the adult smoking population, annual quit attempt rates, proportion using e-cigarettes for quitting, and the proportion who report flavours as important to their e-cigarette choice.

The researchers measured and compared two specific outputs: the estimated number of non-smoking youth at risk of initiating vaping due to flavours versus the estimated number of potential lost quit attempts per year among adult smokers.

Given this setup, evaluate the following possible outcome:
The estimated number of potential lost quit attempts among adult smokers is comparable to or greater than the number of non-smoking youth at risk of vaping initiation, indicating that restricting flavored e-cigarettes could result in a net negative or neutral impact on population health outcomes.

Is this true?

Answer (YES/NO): NO